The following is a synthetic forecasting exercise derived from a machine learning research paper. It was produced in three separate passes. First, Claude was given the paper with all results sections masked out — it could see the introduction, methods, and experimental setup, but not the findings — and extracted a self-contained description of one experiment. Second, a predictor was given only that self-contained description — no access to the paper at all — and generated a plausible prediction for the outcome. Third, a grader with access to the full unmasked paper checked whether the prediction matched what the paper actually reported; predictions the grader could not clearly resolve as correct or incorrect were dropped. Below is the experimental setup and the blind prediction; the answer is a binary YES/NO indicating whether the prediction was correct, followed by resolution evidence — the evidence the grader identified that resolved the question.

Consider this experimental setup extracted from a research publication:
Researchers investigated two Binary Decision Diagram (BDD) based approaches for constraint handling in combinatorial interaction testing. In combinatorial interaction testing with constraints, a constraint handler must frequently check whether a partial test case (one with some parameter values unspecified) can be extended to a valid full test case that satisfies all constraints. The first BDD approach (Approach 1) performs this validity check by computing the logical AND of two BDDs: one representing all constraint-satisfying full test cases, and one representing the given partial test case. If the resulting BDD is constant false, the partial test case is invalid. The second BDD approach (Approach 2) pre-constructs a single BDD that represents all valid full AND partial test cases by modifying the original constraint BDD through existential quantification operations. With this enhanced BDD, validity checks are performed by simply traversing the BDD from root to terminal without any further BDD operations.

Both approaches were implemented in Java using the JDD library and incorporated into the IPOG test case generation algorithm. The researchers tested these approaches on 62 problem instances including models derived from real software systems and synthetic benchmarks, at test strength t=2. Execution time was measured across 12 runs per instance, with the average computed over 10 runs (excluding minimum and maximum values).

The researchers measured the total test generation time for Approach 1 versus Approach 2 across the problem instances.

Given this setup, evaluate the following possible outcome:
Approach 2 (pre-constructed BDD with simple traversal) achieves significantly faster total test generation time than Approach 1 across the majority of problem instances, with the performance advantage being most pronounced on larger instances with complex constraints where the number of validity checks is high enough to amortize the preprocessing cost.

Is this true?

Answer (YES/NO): NO